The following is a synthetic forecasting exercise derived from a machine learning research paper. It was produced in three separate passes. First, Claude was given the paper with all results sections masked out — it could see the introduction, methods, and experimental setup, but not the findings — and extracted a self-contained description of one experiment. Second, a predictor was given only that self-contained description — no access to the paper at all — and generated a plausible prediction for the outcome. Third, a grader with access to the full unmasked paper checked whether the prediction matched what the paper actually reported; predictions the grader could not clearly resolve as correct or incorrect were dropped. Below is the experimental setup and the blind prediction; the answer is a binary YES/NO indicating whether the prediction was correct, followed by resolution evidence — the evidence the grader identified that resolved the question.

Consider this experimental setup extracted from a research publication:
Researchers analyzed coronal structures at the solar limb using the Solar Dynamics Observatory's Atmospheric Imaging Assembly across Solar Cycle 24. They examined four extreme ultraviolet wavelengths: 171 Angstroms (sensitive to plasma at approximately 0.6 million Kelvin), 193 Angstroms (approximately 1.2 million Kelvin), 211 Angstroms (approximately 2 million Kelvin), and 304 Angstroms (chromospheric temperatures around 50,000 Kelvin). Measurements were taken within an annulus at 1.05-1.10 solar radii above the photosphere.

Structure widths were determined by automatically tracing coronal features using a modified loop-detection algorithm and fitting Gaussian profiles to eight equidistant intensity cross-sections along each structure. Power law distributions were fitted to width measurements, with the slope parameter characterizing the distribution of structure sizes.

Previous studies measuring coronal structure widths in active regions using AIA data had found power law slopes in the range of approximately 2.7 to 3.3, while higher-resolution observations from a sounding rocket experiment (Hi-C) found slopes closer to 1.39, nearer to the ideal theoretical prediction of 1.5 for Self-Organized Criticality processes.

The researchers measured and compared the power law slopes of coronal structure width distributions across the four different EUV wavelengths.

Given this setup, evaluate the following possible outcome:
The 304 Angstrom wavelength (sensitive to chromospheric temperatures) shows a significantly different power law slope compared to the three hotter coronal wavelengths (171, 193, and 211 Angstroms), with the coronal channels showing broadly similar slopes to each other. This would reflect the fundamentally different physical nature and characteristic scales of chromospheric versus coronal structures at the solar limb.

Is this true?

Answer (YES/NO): NO